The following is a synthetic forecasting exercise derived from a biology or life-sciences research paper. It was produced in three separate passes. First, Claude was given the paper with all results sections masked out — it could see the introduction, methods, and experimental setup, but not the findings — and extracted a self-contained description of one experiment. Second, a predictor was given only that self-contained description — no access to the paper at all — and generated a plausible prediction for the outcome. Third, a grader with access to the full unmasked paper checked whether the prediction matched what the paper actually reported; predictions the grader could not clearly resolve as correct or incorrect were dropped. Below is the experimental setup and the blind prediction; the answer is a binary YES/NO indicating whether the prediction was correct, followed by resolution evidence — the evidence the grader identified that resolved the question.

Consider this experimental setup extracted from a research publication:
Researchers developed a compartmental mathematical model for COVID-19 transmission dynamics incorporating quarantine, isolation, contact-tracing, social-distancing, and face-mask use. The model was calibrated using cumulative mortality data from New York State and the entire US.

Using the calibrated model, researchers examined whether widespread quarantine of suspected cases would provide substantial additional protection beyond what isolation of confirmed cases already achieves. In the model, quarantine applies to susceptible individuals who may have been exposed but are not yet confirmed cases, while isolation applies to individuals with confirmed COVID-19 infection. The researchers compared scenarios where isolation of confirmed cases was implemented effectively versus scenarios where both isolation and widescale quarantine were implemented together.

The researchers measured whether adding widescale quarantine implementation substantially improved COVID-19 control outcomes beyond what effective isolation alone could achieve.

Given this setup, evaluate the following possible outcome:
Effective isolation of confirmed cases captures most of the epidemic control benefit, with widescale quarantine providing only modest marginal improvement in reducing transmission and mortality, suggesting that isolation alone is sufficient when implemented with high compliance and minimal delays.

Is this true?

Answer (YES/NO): YES